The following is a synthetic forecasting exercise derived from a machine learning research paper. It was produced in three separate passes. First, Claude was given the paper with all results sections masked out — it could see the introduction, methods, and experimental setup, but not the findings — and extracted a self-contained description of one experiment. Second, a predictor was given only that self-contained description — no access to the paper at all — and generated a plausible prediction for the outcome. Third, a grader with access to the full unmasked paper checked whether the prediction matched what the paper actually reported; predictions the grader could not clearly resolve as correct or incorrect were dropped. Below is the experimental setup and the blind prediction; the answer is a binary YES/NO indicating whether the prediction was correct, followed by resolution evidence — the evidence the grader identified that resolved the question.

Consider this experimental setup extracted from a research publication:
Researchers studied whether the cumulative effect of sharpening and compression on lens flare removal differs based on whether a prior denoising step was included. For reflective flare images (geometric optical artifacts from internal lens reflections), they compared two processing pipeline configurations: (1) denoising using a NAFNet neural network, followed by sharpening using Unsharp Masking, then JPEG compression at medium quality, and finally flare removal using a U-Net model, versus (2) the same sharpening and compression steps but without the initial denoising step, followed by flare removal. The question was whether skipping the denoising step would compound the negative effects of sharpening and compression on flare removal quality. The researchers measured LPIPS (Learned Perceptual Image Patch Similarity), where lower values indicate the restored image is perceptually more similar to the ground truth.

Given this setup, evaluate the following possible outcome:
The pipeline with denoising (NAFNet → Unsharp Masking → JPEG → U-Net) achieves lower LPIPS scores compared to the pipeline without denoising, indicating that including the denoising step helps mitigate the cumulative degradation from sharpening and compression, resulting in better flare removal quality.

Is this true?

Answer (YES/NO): YES